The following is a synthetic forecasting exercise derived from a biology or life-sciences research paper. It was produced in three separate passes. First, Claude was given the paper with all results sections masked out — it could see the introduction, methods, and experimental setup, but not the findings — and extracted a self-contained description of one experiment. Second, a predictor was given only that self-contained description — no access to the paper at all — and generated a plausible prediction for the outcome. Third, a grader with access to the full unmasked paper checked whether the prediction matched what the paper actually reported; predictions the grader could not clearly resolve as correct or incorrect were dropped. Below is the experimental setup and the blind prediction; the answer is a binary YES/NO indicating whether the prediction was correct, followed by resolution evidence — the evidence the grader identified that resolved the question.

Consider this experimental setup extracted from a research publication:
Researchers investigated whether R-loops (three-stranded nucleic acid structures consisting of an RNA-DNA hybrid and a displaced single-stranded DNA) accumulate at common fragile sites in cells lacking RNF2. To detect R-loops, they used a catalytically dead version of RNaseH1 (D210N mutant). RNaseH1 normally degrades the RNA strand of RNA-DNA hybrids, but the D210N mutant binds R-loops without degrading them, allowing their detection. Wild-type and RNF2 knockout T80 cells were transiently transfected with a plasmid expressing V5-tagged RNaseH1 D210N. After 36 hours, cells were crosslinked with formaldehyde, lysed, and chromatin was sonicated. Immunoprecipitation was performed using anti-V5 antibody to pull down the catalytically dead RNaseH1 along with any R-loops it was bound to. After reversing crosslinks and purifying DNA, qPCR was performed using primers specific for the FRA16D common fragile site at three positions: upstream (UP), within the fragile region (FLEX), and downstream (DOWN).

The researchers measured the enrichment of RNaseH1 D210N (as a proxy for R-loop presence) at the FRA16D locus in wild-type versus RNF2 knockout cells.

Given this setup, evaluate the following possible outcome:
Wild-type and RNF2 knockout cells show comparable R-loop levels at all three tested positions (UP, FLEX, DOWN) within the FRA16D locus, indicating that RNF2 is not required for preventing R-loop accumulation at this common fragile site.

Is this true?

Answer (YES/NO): NO